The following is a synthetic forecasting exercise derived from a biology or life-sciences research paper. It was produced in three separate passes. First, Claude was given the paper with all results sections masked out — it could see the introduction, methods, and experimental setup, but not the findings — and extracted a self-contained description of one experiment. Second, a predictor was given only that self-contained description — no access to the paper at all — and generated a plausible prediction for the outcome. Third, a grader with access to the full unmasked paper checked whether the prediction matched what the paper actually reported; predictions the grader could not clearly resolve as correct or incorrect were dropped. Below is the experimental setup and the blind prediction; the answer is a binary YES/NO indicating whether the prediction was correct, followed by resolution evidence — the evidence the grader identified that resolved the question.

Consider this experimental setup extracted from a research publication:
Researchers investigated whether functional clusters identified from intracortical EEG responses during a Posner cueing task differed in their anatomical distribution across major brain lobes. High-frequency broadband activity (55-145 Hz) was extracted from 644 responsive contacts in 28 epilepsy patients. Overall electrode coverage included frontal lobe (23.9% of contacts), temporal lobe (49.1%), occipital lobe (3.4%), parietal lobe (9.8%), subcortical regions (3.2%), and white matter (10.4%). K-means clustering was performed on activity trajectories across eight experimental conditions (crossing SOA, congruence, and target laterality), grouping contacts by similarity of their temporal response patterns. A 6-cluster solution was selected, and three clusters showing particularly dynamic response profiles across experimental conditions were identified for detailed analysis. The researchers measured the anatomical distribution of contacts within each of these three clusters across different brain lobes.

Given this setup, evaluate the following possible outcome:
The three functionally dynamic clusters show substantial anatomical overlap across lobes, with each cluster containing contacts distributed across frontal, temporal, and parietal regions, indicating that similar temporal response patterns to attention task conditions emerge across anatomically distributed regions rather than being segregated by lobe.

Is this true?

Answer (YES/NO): NO